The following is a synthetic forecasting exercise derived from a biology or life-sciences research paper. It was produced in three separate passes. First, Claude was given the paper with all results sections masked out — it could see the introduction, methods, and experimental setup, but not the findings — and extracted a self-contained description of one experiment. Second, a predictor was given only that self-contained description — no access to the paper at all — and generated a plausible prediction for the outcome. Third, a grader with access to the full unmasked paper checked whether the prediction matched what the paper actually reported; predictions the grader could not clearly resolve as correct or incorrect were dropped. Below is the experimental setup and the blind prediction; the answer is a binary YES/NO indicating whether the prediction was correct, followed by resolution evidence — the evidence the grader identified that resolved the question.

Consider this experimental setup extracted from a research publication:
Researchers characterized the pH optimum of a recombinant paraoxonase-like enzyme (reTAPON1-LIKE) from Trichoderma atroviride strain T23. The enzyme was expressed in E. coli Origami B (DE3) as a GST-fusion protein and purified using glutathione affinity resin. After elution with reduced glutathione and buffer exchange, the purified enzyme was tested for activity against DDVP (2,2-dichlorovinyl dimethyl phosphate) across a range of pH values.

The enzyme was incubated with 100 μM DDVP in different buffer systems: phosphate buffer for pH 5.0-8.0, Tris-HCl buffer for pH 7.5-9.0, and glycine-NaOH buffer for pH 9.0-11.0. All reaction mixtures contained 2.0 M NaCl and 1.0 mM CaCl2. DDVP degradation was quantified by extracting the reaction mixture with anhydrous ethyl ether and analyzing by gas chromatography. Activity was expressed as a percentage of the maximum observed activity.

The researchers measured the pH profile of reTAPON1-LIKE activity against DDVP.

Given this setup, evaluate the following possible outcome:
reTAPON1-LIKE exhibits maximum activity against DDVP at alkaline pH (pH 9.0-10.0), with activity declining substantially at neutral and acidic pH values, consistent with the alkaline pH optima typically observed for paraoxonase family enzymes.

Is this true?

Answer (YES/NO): NO